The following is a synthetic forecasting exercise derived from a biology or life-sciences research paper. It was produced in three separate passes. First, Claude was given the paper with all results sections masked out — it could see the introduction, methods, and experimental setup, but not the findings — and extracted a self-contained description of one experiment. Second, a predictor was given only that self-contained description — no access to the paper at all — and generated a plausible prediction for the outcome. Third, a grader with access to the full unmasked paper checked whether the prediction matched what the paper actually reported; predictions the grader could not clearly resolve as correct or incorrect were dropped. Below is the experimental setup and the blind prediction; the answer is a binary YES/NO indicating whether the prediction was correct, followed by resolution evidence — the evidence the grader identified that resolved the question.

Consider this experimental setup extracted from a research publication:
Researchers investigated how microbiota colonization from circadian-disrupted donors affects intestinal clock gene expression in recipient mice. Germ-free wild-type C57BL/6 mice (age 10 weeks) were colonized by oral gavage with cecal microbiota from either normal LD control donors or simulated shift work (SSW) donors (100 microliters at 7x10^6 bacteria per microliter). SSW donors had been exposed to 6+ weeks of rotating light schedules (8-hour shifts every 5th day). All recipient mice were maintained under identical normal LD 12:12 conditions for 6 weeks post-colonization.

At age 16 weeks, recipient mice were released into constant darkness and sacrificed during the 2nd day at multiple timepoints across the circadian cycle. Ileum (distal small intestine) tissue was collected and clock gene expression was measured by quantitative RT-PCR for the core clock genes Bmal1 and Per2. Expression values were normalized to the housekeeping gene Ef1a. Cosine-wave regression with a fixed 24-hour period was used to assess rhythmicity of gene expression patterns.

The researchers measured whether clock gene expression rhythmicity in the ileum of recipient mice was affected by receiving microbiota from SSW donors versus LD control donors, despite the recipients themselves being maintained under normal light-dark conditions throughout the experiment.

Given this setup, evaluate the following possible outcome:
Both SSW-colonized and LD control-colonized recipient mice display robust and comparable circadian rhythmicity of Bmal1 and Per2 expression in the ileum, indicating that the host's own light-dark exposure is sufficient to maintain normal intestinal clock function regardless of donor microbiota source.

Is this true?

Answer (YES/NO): NO